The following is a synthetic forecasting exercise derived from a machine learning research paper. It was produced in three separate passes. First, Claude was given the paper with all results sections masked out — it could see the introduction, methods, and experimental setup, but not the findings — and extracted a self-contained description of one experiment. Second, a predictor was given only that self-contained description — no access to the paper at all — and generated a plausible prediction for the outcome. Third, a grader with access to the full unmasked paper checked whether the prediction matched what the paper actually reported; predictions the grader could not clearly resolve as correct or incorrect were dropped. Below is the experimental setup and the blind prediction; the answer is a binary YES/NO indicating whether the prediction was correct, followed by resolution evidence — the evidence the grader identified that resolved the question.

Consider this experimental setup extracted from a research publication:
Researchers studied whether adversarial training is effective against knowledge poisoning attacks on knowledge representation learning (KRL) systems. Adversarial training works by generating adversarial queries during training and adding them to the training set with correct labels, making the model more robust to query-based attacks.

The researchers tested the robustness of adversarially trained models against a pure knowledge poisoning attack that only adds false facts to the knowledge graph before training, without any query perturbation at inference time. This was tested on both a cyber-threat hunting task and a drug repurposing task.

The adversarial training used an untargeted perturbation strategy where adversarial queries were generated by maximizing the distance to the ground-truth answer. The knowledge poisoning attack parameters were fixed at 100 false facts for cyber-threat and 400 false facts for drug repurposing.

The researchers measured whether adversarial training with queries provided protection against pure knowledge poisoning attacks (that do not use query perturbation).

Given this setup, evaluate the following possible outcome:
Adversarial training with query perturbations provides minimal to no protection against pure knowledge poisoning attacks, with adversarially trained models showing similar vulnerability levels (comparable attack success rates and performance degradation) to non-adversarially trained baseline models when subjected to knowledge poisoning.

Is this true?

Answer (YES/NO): YES